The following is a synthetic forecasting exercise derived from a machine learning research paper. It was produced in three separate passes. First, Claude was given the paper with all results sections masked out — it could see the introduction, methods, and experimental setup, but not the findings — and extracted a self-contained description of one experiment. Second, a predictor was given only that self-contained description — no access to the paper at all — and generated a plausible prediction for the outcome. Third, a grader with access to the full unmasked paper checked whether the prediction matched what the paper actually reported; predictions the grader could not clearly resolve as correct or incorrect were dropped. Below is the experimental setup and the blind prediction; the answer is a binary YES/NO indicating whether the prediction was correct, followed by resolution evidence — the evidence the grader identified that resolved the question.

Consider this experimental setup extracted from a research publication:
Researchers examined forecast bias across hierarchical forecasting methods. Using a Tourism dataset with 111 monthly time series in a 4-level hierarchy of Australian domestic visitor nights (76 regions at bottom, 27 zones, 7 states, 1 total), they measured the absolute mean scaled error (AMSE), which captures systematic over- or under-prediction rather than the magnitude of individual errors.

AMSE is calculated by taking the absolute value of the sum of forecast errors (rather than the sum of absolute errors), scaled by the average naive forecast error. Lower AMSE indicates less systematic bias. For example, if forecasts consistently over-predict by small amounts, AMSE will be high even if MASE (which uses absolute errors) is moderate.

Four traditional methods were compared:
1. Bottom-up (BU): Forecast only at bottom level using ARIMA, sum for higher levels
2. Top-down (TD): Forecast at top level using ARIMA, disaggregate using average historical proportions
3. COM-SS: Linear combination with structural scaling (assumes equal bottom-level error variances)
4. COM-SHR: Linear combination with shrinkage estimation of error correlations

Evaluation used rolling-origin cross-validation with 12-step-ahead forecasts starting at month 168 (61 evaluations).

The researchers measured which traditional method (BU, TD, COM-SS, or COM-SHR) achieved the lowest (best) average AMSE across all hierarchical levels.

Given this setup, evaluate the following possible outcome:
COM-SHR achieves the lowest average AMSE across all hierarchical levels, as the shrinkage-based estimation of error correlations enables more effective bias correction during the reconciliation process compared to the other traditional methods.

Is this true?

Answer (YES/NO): NO